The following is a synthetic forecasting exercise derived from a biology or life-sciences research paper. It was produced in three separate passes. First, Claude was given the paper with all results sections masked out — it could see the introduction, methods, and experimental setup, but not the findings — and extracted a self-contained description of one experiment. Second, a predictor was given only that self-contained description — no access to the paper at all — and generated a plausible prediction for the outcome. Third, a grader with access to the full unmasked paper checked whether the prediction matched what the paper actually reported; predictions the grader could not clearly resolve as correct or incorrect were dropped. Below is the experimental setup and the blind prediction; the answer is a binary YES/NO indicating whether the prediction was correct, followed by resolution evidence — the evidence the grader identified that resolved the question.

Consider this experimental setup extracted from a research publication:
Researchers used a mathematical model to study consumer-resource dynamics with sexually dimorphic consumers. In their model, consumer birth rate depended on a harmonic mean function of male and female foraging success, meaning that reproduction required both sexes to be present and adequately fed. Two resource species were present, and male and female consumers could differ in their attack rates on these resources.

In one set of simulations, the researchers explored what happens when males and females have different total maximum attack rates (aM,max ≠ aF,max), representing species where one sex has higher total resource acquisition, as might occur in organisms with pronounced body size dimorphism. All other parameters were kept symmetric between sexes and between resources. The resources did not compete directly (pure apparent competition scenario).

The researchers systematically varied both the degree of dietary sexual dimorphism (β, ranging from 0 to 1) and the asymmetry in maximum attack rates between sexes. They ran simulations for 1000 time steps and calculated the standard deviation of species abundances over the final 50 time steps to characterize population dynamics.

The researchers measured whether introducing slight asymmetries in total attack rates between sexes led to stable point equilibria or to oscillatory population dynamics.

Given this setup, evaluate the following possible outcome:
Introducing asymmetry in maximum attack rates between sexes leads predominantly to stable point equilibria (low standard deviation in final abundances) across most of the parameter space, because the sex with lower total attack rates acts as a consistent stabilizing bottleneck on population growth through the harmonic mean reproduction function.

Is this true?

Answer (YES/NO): NO